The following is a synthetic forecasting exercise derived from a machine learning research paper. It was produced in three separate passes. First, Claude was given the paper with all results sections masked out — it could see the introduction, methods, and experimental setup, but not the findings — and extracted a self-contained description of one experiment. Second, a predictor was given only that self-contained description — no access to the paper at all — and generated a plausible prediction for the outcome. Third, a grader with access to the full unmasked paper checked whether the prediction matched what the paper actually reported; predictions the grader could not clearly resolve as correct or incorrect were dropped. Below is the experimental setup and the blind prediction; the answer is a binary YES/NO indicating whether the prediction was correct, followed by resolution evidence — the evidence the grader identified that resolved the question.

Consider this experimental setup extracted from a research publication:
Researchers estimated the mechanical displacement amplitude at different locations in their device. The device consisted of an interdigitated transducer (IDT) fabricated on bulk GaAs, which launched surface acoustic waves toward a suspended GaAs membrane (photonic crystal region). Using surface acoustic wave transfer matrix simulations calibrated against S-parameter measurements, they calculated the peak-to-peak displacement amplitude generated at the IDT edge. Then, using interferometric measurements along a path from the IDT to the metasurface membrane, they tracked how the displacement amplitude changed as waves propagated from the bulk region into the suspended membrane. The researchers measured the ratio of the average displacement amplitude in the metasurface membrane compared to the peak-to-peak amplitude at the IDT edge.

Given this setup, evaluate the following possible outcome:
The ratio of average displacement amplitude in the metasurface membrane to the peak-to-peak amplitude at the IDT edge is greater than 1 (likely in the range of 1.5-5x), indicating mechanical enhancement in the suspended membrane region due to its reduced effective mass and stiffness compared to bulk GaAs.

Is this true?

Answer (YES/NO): NO